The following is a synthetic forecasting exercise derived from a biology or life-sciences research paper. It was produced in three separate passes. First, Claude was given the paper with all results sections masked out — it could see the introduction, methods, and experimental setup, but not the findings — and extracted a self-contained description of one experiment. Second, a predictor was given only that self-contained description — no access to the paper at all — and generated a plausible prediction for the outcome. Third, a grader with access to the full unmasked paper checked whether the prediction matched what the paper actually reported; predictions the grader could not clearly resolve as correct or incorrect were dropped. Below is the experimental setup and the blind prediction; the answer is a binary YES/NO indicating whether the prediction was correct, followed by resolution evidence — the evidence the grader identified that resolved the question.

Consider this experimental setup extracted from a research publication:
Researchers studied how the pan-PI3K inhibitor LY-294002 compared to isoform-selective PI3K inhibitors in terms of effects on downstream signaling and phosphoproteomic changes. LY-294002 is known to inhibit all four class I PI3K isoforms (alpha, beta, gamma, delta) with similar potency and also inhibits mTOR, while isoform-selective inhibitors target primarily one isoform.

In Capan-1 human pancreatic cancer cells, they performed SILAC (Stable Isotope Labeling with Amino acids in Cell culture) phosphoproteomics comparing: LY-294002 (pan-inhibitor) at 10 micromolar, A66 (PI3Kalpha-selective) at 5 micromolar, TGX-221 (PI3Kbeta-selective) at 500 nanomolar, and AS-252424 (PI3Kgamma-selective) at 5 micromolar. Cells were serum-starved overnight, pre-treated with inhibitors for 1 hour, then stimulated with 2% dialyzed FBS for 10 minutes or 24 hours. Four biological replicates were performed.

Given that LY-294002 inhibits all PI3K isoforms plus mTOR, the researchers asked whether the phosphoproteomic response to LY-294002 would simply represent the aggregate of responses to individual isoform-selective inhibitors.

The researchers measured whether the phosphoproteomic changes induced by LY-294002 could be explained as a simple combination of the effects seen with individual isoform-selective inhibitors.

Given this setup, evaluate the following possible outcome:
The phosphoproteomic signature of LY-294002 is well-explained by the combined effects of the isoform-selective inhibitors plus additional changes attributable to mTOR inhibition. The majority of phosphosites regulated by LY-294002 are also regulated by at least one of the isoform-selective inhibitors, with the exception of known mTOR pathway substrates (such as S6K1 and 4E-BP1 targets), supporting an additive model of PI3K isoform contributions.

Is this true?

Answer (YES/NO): NO